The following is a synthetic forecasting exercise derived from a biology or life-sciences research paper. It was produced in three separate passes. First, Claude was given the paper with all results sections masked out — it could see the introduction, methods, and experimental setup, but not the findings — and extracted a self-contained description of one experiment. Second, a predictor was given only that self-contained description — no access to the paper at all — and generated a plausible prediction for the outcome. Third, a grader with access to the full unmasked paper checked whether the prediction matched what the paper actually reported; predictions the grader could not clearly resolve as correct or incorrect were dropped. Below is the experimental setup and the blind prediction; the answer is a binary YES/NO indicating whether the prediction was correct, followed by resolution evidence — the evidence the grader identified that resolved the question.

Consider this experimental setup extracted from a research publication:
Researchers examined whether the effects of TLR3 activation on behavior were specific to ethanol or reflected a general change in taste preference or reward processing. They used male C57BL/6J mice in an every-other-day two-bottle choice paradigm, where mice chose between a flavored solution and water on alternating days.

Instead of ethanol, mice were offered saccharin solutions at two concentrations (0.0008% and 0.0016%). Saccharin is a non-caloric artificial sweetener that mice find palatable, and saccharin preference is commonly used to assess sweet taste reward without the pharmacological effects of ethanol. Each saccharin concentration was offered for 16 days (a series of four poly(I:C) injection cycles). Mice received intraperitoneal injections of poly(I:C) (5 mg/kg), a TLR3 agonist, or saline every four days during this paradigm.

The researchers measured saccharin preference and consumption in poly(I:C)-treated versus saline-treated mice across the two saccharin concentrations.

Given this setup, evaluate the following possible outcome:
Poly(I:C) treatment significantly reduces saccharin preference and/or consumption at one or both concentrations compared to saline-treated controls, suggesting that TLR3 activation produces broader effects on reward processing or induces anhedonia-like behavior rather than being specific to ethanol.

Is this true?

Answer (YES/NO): NO